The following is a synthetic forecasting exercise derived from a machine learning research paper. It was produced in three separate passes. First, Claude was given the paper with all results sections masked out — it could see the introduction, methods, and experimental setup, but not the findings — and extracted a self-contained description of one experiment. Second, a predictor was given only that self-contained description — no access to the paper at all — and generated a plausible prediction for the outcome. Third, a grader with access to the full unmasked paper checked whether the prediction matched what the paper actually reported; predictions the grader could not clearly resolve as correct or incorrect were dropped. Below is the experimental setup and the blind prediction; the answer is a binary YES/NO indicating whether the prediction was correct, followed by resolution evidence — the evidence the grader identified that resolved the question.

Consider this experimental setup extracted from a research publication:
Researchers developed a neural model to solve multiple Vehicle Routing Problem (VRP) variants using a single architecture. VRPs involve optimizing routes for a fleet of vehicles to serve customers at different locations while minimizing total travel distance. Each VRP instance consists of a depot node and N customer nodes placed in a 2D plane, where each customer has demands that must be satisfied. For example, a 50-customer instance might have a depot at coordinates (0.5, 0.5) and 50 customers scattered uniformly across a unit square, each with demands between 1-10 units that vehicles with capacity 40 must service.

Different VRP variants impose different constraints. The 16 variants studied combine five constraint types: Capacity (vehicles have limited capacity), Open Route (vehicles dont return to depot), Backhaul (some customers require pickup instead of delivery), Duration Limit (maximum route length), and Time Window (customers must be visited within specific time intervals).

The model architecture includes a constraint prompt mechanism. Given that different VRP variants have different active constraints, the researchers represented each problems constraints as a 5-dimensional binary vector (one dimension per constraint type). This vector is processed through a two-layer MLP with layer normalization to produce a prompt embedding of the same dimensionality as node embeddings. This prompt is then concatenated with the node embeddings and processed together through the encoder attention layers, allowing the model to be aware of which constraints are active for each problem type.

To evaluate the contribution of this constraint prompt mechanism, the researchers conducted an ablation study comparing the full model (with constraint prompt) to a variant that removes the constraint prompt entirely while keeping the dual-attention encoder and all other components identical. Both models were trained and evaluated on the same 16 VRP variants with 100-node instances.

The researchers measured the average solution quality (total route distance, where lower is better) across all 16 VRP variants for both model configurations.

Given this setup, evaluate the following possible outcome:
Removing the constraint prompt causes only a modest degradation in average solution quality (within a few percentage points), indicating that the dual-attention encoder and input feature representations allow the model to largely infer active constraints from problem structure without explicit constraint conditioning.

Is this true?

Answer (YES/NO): NO